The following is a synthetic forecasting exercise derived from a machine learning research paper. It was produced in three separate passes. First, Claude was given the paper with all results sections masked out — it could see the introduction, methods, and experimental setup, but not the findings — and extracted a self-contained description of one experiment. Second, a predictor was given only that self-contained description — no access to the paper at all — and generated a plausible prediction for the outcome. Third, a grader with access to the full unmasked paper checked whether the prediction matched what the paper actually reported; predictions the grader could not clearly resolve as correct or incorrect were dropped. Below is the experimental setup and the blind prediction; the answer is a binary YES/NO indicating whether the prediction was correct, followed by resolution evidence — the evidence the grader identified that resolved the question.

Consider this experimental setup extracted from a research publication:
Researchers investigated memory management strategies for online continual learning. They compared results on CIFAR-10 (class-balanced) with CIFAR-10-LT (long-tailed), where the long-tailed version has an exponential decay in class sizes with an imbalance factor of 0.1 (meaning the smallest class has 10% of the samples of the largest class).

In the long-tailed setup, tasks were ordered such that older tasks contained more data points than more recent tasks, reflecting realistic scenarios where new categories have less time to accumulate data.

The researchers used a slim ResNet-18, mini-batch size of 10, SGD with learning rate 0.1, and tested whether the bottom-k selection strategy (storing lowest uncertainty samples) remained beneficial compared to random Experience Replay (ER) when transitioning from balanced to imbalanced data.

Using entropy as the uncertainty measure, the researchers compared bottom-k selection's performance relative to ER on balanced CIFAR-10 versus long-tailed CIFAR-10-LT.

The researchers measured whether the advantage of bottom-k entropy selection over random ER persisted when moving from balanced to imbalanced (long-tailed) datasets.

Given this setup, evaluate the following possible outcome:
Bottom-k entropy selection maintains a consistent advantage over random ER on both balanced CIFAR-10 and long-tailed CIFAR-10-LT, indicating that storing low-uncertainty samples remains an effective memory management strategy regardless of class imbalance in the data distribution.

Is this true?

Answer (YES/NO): YES